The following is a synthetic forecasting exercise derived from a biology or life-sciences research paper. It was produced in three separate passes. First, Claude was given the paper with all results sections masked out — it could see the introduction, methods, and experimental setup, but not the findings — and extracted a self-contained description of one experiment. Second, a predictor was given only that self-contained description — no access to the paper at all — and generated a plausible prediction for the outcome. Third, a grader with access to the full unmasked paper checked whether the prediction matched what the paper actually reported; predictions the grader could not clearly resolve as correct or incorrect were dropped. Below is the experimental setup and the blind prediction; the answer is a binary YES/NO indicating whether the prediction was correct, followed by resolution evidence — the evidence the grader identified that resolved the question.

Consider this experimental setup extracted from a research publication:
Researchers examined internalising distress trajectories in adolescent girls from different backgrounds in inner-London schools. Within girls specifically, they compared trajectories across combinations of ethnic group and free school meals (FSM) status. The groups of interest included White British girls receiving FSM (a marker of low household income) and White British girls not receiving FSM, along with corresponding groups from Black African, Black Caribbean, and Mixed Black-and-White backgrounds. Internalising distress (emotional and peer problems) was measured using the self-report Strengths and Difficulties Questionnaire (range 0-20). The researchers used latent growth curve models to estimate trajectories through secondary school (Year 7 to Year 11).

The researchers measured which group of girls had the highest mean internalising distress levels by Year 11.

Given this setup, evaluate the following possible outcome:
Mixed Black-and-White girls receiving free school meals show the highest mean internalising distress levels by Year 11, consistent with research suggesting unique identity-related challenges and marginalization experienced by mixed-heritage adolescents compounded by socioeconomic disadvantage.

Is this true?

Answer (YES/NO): NO